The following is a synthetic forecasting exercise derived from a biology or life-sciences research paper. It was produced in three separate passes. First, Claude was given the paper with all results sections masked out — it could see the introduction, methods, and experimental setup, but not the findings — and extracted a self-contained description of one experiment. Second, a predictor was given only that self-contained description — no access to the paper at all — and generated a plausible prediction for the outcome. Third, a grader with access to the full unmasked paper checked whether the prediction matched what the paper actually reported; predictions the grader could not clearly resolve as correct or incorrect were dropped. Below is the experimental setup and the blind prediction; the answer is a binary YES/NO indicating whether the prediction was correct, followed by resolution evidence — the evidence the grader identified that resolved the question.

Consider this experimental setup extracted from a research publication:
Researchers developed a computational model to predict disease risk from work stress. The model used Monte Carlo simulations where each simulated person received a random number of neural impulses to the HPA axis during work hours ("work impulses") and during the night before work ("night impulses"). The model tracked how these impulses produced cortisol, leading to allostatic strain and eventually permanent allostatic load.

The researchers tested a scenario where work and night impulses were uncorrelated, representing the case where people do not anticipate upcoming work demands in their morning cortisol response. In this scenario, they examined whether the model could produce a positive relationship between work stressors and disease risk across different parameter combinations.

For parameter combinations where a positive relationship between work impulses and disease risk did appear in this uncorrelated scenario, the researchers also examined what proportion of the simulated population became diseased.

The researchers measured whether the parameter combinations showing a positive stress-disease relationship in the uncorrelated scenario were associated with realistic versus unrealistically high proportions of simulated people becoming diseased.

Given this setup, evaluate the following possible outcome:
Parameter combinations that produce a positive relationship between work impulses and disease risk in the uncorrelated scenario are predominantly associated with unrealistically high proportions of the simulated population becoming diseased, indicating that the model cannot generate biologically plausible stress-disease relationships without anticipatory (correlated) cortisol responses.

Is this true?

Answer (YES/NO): YES